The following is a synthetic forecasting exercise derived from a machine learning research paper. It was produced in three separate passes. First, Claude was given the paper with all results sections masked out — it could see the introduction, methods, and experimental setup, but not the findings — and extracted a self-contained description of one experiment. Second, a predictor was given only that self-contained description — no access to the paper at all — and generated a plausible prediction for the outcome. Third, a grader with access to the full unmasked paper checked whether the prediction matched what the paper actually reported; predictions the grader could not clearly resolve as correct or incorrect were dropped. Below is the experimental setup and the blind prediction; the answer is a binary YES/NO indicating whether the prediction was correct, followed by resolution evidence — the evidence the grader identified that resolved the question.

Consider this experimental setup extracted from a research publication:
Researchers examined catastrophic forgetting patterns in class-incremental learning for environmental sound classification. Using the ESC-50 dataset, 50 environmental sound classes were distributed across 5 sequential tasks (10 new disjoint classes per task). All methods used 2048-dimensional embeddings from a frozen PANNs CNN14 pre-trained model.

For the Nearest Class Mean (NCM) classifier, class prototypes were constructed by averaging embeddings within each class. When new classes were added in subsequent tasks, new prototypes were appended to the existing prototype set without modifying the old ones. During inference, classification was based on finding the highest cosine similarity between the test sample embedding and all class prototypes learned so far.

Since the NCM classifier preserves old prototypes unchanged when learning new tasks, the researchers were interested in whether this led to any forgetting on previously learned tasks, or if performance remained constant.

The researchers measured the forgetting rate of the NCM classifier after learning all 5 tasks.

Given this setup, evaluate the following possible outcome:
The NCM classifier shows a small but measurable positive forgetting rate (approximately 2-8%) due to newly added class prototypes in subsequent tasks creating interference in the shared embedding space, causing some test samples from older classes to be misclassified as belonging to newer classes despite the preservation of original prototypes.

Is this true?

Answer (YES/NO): YES